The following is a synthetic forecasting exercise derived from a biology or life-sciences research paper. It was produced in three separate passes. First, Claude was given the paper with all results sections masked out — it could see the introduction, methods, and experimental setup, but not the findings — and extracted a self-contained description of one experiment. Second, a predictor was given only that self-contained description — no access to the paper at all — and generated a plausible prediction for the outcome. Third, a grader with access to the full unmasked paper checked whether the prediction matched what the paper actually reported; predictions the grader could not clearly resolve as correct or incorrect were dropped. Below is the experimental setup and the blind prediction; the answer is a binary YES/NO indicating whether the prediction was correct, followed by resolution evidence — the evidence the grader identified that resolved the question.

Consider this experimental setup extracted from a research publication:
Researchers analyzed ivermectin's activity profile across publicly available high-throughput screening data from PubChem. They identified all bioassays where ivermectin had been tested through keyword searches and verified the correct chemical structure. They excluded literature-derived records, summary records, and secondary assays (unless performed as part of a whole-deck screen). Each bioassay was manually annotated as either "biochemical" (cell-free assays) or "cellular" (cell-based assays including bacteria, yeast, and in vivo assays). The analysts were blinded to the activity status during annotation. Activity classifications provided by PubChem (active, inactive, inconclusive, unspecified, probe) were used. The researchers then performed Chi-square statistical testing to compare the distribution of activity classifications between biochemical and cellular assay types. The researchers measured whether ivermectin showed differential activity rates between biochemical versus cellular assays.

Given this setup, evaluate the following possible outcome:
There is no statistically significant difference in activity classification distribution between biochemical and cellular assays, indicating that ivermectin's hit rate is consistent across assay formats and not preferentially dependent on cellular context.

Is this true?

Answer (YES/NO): NO